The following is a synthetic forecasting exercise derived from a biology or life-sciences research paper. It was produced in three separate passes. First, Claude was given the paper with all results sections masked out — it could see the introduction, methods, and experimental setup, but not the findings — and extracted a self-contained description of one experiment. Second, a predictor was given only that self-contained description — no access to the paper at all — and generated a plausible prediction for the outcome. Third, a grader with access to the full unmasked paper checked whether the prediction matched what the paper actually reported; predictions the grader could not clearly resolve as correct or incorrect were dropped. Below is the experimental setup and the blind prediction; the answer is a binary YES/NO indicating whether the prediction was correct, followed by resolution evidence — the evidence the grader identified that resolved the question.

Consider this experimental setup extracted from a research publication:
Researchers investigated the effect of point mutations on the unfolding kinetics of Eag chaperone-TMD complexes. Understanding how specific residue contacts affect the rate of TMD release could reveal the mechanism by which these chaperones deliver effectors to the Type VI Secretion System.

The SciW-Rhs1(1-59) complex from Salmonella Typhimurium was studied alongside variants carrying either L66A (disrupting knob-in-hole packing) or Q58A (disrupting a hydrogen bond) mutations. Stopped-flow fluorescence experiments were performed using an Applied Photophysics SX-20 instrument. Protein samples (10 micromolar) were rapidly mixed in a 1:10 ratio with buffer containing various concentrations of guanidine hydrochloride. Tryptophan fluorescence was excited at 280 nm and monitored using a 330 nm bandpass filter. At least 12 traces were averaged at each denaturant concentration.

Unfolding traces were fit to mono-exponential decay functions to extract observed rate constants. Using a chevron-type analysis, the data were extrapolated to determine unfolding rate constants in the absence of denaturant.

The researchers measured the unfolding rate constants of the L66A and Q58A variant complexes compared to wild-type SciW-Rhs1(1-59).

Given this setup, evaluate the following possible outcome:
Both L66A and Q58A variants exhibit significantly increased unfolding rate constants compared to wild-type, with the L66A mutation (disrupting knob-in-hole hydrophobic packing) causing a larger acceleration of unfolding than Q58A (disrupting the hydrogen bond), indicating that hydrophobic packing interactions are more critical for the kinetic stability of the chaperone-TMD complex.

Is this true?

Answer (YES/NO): NO